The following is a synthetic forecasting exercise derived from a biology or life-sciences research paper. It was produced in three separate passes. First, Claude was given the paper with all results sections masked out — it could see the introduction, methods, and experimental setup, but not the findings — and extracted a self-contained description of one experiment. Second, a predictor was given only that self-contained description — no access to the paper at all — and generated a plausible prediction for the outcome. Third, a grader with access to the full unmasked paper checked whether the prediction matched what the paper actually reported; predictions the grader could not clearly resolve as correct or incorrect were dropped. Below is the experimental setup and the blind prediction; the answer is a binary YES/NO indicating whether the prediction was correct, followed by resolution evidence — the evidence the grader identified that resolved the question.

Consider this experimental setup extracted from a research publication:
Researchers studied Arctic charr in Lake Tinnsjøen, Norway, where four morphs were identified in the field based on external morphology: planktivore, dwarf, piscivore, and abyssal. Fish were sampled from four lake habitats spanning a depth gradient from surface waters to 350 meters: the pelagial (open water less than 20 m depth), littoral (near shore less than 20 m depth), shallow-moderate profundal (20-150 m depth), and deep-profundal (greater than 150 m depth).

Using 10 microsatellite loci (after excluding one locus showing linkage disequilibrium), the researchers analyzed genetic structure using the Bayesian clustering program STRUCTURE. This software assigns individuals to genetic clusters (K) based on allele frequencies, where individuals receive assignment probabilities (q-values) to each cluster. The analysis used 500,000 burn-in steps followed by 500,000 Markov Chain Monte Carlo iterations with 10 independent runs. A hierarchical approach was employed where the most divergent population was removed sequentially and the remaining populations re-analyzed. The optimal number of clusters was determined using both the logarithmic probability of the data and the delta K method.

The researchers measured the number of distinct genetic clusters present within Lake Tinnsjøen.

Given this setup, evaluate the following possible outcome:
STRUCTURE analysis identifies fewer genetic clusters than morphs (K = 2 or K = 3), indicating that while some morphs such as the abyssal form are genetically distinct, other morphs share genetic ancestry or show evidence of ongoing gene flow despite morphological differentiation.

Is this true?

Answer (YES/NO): NO